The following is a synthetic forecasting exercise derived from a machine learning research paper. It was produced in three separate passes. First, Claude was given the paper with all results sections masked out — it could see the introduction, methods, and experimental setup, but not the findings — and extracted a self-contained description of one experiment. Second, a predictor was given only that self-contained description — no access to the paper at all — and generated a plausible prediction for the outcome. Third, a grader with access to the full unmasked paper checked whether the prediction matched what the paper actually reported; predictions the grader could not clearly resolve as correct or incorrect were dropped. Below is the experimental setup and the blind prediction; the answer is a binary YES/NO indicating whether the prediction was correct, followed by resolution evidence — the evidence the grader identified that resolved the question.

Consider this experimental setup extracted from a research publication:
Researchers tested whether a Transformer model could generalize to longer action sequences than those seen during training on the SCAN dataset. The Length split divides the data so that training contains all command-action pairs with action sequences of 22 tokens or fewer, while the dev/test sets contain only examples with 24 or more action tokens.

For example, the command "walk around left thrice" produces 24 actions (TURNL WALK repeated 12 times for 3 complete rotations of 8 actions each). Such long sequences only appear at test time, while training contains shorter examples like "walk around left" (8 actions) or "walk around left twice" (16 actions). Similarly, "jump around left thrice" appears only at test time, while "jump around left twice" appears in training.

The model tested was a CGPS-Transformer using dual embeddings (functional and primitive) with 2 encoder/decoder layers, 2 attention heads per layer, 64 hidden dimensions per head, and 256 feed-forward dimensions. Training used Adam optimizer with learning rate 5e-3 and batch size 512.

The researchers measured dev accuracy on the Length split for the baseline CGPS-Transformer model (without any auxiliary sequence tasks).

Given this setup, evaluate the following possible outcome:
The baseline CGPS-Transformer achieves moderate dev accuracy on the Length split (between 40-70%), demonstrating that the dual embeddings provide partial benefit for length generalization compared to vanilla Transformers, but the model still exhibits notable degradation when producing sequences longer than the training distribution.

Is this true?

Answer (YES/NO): NO